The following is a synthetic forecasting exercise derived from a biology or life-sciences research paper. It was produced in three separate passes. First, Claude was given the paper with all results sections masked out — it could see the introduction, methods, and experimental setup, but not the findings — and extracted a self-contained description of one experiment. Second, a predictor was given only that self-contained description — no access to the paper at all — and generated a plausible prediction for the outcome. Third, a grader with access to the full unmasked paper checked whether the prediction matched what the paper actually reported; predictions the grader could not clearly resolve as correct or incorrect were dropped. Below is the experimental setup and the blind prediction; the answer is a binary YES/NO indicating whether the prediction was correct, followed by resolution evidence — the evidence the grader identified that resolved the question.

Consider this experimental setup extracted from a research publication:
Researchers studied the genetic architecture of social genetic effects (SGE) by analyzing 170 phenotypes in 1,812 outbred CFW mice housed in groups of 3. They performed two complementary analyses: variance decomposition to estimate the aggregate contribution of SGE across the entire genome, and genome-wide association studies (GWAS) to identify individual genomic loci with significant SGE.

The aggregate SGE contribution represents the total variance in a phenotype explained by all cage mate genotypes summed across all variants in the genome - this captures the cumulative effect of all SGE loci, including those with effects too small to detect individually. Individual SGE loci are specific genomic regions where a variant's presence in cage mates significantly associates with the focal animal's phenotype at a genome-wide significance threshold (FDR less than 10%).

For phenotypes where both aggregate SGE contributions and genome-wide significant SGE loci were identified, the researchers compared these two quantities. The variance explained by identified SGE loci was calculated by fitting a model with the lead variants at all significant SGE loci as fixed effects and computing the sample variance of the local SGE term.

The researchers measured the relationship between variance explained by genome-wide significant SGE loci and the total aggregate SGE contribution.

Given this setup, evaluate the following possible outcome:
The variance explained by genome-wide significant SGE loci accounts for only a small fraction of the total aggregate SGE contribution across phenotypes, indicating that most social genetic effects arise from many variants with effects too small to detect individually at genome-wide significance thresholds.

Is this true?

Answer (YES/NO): NO